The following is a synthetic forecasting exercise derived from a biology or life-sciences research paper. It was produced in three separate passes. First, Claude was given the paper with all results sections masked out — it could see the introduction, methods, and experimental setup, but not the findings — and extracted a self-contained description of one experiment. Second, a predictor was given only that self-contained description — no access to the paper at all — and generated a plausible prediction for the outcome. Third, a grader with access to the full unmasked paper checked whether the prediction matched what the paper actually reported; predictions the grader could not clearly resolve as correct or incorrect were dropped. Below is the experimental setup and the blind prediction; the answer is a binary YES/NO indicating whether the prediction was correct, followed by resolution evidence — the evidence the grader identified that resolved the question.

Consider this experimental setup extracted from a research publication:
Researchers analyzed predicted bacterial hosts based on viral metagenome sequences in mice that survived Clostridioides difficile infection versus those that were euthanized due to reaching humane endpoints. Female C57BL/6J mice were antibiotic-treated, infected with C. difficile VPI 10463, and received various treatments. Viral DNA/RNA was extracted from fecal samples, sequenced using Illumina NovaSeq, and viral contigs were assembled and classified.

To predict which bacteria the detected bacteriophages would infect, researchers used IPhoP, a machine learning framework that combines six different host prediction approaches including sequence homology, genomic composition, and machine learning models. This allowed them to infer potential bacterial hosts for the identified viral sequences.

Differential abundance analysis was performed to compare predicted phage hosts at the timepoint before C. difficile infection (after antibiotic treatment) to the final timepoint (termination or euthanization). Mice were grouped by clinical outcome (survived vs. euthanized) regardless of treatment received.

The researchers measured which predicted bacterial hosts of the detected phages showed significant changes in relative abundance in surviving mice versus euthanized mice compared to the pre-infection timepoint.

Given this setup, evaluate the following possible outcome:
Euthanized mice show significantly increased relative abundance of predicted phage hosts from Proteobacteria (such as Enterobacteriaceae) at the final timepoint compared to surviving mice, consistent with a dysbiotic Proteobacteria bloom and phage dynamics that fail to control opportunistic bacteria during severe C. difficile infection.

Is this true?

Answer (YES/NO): NO